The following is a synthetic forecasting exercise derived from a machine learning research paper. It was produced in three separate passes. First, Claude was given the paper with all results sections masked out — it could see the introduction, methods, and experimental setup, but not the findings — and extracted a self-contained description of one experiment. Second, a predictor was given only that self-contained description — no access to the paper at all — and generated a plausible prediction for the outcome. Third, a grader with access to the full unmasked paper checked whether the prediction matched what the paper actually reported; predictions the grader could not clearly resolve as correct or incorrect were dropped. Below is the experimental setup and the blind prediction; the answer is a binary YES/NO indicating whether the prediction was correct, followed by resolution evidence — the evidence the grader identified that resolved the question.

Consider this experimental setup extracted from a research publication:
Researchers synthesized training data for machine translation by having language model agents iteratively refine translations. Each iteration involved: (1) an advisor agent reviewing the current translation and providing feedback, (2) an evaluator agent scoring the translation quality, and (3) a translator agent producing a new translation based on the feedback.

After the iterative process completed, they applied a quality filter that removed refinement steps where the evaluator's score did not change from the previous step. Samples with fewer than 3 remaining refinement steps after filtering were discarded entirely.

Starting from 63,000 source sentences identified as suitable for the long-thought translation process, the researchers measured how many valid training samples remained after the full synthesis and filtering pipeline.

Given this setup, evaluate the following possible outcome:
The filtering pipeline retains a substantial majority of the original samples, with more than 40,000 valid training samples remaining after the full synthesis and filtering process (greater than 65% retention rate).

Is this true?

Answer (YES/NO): NO